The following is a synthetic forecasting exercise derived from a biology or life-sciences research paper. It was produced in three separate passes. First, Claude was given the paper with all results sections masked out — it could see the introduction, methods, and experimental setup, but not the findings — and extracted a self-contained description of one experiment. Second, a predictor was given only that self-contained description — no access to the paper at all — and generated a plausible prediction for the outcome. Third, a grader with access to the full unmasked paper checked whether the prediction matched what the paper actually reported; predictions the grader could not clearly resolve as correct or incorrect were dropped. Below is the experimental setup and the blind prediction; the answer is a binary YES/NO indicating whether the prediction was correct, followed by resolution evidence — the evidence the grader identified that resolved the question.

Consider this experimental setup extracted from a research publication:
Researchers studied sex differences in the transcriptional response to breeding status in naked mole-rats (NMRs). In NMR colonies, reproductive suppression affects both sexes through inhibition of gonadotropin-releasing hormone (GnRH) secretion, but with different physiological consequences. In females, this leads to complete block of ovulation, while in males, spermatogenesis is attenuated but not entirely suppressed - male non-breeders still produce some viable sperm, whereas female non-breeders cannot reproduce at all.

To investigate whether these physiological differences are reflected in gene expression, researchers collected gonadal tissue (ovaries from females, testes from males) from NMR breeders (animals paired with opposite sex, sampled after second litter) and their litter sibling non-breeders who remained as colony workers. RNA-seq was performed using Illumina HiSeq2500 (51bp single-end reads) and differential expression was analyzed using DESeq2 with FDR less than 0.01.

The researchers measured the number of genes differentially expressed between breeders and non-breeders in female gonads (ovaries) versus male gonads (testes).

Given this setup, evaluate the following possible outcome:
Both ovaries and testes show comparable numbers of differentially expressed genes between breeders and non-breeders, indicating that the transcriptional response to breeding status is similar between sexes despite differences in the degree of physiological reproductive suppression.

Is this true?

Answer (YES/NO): NO